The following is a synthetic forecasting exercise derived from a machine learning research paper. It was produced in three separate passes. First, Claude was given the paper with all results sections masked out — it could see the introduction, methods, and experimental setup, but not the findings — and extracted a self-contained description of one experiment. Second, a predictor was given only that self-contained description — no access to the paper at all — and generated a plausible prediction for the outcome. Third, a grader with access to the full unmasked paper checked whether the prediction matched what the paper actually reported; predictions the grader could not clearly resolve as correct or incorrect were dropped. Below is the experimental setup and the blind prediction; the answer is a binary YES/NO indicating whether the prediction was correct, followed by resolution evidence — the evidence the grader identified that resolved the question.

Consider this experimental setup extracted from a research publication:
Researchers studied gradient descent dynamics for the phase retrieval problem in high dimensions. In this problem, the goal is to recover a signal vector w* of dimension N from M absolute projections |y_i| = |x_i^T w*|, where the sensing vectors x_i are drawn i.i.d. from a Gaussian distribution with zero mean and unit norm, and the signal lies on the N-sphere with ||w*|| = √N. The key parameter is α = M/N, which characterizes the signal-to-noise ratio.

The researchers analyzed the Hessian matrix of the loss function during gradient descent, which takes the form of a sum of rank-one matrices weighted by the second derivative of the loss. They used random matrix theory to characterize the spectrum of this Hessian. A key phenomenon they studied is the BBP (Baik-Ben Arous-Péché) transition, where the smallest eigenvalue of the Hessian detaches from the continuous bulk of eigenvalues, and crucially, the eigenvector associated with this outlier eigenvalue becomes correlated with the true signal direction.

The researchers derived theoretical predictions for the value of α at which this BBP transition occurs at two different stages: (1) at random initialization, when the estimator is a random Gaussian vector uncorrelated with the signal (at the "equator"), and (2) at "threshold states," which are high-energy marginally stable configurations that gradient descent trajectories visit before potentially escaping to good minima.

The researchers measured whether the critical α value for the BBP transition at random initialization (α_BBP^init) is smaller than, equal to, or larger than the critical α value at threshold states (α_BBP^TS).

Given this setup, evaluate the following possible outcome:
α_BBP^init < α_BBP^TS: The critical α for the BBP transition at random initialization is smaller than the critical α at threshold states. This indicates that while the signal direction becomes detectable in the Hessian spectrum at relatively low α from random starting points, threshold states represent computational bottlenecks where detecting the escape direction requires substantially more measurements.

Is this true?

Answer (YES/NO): YES